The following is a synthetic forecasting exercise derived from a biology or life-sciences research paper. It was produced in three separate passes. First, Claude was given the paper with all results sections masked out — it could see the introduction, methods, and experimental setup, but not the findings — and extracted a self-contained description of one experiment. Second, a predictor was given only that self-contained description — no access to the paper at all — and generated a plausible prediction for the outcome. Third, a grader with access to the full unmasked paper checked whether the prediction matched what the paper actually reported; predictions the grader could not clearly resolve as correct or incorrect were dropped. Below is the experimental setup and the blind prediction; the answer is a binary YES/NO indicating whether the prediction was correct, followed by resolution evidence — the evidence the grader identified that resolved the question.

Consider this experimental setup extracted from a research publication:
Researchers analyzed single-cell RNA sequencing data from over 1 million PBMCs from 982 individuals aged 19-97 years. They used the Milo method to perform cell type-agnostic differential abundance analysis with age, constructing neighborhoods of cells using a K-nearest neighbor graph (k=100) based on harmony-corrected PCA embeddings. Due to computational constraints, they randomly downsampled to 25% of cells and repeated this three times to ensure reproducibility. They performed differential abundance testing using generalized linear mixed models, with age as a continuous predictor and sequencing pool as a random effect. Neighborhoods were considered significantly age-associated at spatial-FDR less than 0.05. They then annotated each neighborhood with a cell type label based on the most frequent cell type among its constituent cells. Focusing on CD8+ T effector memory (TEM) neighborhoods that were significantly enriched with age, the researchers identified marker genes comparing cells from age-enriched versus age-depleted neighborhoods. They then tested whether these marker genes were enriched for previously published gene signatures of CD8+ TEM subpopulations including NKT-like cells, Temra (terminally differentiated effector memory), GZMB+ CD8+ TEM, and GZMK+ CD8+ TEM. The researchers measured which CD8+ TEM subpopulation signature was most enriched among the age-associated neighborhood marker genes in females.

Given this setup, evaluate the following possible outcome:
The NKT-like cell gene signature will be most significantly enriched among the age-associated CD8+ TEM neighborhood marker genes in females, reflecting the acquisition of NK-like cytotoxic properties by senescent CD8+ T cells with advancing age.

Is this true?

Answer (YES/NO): YES